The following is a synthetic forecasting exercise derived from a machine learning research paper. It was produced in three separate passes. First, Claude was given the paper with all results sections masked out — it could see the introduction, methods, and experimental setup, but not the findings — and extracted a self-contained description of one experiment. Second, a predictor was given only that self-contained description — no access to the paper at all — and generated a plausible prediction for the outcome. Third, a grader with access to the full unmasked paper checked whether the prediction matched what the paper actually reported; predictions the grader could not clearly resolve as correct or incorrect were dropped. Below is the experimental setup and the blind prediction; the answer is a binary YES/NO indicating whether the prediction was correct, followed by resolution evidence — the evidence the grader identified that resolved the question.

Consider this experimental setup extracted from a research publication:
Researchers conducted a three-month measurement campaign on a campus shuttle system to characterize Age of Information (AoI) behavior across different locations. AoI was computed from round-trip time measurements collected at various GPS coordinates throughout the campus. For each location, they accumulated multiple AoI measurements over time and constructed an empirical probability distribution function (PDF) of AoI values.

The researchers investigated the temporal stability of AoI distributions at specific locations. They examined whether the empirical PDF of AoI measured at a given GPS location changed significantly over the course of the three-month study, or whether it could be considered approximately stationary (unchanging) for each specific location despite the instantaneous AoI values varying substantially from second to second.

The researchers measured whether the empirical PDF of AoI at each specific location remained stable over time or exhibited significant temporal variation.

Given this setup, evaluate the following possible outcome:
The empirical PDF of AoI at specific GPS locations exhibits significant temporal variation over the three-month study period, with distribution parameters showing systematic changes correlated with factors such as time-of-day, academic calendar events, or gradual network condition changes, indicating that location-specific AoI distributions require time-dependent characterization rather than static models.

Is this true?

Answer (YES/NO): NO